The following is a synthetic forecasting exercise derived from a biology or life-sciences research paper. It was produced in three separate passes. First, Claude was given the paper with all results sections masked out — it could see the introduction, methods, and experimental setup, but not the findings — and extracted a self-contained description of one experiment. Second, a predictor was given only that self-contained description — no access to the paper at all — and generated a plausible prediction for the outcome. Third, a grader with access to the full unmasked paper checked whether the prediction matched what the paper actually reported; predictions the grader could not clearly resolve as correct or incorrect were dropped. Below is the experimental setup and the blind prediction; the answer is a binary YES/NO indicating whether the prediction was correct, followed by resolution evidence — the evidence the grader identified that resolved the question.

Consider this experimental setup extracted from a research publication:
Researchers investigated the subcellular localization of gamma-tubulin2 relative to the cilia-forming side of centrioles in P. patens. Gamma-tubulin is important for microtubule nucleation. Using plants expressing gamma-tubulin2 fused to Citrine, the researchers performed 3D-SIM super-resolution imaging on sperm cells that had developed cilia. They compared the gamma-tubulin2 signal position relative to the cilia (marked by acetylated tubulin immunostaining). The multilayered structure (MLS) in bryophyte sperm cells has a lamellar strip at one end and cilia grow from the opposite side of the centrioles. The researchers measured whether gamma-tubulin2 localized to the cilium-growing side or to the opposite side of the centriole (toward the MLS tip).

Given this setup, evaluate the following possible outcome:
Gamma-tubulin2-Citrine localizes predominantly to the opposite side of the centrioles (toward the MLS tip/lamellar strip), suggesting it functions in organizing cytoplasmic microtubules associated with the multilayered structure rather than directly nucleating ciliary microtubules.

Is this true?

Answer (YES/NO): YES